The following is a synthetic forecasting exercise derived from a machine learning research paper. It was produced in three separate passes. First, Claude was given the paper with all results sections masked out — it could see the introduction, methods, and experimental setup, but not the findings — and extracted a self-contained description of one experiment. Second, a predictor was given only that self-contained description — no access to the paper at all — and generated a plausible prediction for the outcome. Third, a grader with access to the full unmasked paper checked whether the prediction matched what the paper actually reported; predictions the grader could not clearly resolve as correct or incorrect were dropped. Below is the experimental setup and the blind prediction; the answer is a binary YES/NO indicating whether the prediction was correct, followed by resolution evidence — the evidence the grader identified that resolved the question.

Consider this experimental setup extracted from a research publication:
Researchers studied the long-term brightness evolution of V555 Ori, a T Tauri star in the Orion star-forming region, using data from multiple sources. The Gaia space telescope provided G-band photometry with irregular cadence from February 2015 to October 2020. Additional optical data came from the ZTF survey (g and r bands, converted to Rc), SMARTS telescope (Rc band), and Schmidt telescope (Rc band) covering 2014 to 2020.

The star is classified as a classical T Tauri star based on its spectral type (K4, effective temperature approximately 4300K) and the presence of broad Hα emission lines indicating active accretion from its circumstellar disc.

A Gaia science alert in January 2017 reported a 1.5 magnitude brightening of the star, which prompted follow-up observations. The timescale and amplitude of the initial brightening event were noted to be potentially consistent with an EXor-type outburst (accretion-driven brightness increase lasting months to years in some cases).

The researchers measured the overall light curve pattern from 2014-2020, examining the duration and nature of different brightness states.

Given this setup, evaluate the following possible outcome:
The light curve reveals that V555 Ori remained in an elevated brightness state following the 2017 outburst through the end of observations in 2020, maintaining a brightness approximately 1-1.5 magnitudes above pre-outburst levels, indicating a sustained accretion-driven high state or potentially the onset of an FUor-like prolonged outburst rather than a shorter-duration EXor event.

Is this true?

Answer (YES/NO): NO